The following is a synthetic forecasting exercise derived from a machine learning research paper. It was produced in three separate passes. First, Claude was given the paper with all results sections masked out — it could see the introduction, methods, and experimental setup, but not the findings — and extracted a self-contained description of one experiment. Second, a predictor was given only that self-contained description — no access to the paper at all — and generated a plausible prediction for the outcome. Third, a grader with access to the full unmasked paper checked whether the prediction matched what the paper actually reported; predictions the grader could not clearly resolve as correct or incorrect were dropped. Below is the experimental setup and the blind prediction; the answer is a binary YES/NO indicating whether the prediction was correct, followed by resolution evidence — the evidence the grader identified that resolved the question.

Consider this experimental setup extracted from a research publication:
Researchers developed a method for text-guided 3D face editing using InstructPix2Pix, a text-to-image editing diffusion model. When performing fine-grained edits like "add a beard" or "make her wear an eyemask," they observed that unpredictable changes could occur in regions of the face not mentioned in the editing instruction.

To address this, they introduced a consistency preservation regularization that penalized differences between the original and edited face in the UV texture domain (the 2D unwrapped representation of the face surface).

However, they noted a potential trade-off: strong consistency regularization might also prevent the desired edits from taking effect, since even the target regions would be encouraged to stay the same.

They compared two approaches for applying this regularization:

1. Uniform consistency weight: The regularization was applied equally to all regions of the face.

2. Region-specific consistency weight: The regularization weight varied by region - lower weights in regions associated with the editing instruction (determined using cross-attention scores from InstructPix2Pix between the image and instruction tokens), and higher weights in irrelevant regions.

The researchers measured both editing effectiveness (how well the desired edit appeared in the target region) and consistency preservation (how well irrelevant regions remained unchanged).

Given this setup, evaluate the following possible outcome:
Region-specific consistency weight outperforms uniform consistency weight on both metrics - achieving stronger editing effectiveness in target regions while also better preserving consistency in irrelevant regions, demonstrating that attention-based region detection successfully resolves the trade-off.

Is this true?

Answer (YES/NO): NO